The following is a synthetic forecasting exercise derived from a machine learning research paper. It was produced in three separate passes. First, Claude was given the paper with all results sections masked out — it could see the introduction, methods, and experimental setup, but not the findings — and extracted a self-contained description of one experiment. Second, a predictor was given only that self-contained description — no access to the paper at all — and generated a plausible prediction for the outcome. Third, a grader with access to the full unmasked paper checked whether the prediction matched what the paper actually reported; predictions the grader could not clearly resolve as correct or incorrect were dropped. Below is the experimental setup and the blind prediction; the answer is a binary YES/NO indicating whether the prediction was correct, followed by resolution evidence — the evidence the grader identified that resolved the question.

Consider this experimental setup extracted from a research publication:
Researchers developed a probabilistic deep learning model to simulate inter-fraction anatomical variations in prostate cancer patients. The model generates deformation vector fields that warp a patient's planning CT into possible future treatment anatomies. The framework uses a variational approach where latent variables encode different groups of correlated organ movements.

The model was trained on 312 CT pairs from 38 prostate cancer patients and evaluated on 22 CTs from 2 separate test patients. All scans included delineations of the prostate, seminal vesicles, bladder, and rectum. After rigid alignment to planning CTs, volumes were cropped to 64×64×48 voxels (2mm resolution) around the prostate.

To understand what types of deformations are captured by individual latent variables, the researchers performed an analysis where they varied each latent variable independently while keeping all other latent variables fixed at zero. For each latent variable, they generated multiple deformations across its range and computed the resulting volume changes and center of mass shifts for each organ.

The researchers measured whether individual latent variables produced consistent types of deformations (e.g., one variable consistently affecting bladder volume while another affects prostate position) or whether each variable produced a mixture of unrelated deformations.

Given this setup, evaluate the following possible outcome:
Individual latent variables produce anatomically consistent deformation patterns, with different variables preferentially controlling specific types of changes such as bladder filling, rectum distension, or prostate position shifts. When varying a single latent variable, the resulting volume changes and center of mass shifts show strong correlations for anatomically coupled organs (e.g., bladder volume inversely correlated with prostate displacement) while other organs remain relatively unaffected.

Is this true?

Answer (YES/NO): NO